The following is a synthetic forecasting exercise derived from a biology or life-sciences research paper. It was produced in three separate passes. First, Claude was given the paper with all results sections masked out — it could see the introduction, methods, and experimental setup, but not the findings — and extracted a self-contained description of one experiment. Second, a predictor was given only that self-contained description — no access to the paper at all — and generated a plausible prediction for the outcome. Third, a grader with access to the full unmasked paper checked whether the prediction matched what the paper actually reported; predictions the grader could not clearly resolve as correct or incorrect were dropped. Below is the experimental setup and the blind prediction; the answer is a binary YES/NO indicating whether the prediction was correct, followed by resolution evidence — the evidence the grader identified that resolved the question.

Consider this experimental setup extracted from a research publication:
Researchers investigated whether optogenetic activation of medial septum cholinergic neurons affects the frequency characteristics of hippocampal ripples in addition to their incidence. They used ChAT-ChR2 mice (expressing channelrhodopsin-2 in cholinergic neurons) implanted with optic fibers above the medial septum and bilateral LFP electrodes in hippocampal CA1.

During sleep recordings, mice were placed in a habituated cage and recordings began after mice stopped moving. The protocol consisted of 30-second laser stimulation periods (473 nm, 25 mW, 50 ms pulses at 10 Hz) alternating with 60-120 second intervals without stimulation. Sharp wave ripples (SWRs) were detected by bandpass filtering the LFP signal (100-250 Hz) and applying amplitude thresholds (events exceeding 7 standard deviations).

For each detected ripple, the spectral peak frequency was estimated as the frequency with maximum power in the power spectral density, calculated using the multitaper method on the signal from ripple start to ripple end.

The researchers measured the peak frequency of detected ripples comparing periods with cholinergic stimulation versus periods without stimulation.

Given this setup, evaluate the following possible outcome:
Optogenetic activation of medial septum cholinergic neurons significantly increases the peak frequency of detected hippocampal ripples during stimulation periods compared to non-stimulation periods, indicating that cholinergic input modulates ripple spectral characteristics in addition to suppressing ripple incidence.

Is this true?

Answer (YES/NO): NO